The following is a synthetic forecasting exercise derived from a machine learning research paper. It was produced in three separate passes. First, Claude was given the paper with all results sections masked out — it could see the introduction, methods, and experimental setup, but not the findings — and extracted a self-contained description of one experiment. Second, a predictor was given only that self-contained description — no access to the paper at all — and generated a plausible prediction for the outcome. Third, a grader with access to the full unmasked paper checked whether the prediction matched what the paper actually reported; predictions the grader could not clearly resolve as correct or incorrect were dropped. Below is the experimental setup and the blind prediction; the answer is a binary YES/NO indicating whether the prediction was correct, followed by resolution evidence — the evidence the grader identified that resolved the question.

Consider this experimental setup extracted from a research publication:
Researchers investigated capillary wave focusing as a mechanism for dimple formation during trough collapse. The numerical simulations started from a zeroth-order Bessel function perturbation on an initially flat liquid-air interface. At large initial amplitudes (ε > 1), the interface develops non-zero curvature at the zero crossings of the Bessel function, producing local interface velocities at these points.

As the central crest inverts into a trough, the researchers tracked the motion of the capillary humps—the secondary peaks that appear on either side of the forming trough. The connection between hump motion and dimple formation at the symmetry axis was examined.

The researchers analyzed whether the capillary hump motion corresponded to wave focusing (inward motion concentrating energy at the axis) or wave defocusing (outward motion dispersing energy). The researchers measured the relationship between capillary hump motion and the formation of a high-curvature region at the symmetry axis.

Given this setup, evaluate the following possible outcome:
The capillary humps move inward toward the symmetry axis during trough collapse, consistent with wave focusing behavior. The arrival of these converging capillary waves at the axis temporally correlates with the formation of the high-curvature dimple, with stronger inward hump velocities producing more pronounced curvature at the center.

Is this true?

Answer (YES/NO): YES